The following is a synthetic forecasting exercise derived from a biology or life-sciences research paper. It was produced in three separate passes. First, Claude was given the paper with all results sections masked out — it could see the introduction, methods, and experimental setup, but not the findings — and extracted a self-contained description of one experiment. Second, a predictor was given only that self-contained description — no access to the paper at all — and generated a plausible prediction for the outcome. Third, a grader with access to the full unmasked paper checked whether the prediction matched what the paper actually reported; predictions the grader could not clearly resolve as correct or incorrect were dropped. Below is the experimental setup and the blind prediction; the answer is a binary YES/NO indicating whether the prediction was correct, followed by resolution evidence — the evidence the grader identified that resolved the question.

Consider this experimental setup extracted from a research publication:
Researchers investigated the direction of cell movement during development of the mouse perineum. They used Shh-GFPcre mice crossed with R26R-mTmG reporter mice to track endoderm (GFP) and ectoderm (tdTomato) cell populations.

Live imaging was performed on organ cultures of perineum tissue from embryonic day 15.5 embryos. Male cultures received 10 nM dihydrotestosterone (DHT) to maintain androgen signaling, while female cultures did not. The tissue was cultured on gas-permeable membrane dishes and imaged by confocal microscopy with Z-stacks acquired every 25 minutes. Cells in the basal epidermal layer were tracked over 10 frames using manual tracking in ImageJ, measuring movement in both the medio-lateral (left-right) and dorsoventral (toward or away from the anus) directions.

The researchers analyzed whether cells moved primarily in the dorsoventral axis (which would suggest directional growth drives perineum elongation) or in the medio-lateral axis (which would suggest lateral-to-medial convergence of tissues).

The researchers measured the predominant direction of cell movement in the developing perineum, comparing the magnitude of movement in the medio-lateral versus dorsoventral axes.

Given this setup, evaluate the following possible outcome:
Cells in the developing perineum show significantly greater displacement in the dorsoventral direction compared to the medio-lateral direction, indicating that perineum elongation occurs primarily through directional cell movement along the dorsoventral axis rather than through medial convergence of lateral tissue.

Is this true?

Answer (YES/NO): NO